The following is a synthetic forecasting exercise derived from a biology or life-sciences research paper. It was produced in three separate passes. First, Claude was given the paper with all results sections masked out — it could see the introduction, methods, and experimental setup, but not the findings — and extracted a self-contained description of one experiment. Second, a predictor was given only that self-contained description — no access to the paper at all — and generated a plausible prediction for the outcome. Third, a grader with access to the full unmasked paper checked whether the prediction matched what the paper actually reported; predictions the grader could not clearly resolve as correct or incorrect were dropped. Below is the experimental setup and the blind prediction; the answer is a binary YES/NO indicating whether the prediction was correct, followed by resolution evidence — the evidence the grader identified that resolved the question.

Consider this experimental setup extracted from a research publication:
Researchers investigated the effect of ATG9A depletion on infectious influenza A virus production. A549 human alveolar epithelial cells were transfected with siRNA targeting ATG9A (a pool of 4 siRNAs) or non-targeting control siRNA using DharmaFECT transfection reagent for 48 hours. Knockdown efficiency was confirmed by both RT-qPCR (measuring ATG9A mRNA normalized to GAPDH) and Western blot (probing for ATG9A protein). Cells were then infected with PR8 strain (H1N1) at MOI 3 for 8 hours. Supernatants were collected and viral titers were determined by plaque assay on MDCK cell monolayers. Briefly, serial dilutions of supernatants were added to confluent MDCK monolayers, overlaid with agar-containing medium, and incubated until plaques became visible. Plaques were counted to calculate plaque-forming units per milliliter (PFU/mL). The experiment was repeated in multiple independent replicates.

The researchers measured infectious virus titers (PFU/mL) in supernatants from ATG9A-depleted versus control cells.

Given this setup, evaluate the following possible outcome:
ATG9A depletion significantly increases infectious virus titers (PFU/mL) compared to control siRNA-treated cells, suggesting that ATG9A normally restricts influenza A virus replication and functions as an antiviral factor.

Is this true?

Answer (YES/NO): NO